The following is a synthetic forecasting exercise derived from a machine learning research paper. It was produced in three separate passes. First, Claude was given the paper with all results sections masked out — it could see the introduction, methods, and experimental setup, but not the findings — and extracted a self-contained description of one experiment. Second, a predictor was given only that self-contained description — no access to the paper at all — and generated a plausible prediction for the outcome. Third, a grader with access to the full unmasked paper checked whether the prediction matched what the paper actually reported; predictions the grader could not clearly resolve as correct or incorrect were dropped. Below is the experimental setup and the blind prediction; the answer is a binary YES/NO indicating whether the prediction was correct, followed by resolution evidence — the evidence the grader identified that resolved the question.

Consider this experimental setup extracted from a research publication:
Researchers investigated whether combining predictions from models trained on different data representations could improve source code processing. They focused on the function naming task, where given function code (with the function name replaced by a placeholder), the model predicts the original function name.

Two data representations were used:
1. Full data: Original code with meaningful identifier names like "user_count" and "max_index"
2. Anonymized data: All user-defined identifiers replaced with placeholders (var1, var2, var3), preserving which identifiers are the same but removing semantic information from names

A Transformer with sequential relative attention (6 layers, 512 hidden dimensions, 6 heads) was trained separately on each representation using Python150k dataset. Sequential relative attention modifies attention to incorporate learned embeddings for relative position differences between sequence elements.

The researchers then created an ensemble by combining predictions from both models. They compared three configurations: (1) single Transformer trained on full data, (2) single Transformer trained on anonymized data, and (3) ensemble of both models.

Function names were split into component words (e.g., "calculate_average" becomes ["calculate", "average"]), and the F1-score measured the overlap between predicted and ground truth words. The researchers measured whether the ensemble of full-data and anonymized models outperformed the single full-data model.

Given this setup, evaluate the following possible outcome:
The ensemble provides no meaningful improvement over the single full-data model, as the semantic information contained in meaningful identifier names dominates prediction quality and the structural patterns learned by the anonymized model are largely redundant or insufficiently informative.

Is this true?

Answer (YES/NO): YES